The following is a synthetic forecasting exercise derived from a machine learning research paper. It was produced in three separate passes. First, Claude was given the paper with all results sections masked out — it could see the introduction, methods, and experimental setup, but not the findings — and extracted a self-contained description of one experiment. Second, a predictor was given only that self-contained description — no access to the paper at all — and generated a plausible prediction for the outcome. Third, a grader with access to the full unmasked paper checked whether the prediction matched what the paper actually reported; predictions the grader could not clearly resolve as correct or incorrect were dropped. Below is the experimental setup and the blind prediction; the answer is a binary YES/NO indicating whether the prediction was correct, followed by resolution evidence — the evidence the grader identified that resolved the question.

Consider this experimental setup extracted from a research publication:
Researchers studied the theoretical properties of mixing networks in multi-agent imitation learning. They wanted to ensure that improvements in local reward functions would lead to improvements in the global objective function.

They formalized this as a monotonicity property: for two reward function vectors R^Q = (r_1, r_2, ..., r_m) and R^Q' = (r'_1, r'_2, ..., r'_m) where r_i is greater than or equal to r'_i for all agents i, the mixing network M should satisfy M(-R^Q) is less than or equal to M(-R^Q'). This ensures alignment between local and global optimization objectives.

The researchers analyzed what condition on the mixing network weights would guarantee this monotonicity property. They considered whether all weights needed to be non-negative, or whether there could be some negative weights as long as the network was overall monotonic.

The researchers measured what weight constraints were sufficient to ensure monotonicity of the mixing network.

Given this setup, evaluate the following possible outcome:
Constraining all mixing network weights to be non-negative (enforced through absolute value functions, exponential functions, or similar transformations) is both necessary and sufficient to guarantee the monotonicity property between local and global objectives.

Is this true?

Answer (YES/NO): NO